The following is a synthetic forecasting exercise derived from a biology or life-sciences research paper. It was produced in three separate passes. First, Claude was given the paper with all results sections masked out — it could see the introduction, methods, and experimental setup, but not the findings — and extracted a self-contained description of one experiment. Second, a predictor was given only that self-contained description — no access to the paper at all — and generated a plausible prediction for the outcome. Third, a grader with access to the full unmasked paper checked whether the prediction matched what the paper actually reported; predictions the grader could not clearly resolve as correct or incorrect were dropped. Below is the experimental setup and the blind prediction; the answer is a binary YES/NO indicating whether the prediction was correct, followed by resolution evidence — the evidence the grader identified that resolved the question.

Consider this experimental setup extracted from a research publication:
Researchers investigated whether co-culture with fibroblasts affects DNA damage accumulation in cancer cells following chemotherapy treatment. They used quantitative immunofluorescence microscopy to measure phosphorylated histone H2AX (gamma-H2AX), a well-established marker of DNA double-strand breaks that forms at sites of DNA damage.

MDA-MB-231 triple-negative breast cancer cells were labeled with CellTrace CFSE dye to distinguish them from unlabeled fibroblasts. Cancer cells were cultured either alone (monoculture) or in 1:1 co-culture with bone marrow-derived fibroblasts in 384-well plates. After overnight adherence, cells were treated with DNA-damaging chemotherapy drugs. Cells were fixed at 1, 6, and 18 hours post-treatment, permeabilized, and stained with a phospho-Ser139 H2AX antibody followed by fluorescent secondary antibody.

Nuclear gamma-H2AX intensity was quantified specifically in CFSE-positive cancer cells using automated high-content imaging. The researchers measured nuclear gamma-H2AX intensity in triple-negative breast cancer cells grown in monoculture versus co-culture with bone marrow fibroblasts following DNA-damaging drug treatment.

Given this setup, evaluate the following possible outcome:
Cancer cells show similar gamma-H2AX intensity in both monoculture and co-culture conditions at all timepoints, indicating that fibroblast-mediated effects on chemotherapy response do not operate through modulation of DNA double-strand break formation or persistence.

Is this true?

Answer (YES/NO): NO